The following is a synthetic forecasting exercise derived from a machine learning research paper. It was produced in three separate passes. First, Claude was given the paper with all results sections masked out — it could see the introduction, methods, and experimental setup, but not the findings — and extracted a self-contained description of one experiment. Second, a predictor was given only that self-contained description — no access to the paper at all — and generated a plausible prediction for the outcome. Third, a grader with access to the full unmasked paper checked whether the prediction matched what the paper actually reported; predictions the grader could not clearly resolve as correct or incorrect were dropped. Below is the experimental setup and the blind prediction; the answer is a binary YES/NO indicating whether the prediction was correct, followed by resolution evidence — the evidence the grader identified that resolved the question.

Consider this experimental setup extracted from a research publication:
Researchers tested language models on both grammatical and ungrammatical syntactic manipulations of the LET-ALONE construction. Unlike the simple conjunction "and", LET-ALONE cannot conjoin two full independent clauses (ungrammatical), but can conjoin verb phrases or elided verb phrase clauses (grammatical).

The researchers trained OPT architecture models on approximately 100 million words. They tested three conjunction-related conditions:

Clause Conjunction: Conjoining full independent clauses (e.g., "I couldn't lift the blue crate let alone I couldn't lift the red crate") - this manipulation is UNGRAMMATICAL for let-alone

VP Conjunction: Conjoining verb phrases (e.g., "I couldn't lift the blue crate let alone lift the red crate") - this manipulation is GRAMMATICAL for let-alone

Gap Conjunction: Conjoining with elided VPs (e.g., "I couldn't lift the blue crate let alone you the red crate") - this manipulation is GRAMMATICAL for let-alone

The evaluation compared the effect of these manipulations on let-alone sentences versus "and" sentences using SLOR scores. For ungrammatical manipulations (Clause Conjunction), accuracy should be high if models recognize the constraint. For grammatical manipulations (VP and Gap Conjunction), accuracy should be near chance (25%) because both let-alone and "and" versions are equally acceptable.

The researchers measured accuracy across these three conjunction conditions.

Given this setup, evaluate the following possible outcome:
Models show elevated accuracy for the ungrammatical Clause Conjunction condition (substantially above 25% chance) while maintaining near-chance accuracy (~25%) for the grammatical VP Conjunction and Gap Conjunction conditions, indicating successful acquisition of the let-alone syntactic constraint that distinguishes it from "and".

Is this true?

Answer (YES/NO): YES